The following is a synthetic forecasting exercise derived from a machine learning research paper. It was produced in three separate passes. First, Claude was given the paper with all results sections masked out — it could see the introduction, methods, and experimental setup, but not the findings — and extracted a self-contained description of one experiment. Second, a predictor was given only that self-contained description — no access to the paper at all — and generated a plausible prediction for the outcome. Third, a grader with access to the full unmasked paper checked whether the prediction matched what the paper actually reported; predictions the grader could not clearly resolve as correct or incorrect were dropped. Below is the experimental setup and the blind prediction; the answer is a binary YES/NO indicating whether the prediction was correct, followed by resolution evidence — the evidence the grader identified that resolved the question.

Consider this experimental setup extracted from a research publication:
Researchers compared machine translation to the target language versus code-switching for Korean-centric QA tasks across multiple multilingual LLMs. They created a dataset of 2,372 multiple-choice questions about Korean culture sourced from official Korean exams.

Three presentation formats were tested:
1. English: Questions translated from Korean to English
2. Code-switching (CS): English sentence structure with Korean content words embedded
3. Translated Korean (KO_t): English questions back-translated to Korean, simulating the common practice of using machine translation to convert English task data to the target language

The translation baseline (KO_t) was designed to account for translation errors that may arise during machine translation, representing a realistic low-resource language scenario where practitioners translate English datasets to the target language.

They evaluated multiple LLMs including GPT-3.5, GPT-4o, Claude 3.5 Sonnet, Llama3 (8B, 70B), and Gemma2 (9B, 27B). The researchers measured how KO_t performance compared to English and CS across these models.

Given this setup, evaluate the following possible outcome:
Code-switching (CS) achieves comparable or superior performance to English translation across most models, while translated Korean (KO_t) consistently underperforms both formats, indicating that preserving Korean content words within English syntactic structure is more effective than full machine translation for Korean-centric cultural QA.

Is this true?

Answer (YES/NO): NO